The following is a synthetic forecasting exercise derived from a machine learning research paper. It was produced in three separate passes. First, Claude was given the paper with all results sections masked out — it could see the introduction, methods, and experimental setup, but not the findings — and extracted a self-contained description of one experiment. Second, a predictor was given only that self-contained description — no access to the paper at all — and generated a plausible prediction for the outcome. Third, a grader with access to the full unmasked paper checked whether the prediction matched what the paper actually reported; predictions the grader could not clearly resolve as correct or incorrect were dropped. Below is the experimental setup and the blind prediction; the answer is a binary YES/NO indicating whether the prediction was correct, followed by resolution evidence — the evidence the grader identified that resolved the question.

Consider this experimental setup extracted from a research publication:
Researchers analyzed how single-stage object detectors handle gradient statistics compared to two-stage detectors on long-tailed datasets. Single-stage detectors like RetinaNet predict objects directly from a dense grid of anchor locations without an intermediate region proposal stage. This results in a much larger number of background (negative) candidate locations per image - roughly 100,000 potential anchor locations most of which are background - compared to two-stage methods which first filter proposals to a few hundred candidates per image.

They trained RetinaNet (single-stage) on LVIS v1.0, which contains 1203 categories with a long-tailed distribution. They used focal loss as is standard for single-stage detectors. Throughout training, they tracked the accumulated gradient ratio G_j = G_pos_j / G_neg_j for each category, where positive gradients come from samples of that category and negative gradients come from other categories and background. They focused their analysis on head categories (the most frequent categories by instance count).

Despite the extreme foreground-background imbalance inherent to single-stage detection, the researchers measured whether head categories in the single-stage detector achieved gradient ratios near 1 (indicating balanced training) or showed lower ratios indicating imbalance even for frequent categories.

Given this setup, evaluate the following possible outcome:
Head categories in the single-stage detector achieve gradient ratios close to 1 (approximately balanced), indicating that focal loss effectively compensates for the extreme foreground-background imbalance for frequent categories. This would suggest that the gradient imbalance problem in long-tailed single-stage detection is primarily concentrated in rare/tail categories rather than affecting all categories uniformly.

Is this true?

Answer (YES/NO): YES